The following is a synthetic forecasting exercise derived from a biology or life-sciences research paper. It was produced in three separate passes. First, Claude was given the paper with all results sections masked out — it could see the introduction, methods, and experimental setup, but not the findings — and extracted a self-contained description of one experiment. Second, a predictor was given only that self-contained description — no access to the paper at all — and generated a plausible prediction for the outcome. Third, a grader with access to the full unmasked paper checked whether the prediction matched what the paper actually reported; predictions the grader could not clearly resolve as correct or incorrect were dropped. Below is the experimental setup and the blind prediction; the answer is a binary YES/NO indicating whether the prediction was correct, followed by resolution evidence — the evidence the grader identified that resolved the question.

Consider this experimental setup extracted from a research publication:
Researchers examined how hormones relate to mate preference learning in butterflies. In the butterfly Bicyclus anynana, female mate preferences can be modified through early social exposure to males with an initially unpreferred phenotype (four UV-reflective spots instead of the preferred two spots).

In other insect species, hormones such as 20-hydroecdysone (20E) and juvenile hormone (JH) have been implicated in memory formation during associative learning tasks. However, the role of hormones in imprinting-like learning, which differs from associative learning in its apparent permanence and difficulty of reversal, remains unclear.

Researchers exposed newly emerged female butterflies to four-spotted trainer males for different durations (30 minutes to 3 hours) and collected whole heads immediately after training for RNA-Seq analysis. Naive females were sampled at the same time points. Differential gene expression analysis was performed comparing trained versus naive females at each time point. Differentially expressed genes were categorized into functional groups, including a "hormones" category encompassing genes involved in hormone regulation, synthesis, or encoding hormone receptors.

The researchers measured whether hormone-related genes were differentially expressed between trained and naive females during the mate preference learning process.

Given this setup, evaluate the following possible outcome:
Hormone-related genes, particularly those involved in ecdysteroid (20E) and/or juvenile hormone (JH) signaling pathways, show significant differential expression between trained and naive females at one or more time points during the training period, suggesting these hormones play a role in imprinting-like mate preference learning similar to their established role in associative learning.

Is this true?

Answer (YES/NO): NO